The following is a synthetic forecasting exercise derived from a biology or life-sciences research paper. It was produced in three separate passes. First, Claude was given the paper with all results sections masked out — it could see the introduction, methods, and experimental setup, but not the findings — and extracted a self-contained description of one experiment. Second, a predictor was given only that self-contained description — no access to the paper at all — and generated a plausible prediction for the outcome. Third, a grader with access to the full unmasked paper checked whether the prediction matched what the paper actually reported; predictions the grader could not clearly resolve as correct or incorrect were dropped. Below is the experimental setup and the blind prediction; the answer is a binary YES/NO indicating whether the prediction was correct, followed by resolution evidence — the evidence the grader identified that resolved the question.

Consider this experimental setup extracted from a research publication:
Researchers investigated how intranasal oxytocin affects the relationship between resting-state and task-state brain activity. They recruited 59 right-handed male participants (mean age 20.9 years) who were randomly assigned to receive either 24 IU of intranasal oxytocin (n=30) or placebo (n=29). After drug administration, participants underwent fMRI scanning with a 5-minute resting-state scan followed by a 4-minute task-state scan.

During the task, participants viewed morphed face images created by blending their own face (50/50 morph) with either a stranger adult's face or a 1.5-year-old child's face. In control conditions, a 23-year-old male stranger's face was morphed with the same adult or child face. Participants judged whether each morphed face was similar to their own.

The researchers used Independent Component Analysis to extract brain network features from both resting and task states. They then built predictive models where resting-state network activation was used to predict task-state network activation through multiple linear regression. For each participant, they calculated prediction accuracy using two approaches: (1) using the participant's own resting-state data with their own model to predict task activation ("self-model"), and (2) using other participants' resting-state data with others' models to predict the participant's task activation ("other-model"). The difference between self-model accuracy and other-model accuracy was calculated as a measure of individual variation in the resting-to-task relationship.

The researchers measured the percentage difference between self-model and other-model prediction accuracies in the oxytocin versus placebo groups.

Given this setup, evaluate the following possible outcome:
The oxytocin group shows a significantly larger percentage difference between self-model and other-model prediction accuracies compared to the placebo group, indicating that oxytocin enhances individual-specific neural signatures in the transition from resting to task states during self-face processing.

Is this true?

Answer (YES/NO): NO